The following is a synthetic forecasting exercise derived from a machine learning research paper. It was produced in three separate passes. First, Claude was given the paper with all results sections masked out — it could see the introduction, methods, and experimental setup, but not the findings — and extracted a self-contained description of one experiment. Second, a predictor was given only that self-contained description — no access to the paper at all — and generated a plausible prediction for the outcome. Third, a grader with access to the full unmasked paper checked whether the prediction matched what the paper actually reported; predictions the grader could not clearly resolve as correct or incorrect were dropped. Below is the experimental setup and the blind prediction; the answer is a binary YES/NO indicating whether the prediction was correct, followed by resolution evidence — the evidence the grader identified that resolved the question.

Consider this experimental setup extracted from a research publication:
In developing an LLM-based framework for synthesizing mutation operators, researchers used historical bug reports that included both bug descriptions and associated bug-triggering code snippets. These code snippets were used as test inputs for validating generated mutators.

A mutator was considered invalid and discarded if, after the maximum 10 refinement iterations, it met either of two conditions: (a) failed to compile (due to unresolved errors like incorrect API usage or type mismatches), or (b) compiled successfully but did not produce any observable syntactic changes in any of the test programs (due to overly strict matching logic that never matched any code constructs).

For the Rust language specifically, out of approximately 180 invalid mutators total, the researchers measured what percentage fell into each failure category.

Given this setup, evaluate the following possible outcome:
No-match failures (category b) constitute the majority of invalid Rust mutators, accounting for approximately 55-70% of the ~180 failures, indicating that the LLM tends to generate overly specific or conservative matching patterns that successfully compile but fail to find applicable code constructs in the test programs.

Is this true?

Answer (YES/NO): YES